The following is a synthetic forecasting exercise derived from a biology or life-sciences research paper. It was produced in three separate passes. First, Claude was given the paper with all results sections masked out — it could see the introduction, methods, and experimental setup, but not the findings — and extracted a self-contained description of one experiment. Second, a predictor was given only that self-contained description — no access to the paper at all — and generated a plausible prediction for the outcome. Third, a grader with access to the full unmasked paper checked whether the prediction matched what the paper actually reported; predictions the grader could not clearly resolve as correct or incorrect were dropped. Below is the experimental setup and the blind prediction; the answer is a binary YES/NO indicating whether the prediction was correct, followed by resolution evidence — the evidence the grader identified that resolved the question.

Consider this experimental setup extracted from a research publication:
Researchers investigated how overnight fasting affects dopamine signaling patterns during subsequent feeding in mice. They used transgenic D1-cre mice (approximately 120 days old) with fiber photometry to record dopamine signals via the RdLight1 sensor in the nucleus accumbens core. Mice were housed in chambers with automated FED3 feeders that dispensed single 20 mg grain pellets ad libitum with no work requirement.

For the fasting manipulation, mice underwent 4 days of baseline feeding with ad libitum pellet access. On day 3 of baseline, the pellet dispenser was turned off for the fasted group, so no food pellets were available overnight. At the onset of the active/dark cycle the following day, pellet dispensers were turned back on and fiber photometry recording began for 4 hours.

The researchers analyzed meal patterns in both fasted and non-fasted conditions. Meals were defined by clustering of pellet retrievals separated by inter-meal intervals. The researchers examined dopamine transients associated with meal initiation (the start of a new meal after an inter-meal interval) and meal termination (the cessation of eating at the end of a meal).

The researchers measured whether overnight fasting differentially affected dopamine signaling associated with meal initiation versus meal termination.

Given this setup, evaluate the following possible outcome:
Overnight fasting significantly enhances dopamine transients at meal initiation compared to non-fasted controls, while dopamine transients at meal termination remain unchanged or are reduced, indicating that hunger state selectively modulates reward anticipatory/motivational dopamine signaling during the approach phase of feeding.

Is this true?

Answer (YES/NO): YES